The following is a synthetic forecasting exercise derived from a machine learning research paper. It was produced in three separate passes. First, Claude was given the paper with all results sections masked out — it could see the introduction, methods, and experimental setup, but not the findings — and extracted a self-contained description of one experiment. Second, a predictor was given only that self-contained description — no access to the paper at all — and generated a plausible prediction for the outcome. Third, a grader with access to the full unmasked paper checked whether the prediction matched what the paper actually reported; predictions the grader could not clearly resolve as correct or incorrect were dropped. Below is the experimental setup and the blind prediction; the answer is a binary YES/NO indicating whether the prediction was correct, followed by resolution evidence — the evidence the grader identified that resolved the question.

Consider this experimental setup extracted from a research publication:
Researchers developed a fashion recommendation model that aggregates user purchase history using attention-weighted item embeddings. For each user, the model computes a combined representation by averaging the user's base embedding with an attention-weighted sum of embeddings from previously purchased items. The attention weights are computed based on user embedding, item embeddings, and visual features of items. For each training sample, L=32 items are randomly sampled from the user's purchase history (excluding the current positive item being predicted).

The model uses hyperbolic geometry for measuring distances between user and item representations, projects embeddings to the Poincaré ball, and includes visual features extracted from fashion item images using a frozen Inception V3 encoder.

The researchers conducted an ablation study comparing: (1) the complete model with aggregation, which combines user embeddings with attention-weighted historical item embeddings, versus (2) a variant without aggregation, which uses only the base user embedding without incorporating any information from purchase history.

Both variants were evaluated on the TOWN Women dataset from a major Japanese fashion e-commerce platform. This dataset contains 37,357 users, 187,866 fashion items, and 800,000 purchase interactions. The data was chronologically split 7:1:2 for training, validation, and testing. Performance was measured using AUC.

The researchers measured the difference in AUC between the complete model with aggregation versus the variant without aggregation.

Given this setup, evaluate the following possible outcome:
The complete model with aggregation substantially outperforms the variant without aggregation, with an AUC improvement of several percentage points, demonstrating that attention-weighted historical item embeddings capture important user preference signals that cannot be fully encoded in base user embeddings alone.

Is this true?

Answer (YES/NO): YES